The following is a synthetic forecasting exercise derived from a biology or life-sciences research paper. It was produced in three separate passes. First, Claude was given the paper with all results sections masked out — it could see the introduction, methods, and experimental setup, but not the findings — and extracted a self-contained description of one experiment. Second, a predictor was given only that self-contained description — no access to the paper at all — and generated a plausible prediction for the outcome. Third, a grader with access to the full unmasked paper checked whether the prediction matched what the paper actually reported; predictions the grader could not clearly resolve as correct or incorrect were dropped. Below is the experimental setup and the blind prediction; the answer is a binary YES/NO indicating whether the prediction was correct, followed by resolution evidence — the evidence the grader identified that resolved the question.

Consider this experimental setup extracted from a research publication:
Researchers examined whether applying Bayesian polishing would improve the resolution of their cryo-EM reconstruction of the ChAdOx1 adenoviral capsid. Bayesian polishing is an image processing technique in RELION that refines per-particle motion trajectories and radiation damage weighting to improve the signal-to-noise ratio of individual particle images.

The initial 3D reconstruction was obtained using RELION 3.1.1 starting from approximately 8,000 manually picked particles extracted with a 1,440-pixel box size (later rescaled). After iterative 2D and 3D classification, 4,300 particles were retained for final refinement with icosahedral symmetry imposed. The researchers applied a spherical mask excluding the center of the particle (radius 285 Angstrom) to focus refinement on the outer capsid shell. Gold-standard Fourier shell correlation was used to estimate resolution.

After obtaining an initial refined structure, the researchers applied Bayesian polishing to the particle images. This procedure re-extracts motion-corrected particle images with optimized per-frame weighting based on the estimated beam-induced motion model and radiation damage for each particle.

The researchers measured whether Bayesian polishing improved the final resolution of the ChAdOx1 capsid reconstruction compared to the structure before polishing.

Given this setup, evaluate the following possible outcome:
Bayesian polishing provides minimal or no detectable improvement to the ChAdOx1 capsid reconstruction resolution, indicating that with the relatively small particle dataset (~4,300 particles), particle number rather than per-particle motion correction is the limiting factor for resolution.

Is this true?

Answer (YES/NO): YES